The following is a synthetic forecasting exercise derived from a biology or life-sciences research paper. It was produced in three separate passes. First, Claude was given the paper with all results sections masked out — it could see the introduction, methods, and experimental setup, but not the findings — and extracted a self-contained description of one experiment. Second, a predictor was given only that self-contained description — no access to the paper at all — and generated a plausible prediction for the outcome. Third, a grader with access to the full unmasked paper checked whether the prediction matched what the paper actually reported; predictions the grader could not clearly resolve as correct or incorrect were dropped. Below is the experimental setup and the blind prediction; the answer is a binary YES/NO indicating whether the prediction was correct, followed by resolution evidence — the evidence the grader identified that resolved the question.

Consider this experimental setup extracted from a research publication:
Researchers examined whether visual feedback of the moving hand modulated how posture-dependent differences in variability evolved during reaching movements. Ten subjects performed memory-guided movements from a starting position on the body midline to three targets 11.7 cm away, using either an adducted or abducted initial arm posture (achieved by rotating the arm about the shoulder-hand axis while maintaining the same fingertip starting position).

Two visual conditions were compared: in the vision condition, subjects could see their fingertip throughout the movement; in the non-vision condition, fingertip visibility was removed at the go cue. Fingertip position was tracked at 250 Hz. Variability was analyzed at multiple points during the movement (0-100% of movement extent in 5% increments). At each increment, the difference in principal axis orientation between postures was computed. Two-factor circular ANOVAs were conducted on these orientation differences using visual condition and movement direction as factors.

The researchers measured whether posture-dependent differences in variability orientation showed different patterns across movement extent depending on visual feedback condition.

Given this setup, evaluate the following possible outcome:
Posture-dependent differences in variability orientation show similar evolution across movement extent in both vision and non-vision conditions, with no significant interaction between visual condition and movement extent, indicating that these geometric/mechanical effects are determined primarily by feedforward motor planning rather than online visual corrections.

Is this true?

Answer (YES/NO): NO